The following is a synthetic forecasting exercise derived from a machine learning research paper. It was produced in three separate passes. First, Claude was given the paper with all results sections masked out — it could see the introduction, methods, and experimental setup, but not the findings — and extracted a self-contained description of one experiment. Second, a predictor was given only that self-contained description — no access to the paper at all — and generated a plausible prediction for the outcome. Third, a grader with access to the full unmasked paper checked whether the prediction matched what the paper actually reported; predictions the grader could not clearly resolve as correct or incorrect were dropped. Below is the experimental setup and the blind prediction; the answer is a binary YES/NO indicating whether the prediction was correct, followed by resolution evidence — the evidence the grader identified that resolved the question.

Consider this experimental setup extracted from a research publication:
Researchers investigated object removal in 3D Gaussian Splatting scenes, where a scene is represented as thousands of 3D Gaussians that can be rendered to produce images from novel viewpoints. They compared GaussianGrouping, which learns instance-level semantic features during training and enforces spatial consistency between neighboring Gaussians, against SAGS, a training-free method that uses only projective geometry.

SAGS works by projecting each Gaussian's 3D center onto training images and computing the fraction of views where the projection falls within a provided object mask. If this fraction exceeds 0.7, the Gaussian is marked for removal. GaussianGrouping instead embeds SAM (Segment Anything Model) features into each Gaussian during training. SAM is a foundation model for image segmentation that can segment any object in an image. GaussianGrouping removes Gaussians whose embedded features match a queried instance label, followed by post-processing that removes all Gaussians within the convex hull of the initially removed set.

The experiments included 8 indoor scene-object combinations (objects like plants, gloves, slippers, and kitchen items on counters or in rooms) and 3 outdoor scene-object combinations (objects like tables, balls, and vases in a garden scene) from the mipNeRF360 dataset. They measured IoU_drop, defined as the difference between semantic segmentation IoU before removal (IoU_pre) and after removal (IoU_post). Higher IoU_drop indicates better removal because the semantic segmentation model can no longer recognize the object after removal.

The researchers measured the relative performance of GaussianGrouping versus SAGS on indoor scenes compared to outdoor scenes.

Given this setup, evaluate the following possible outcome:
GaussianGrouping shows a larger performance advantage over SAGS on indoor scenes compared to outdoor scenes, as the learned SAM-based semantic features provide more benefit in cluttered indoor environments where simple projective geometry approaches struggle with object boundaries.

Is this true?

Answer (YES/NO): YES